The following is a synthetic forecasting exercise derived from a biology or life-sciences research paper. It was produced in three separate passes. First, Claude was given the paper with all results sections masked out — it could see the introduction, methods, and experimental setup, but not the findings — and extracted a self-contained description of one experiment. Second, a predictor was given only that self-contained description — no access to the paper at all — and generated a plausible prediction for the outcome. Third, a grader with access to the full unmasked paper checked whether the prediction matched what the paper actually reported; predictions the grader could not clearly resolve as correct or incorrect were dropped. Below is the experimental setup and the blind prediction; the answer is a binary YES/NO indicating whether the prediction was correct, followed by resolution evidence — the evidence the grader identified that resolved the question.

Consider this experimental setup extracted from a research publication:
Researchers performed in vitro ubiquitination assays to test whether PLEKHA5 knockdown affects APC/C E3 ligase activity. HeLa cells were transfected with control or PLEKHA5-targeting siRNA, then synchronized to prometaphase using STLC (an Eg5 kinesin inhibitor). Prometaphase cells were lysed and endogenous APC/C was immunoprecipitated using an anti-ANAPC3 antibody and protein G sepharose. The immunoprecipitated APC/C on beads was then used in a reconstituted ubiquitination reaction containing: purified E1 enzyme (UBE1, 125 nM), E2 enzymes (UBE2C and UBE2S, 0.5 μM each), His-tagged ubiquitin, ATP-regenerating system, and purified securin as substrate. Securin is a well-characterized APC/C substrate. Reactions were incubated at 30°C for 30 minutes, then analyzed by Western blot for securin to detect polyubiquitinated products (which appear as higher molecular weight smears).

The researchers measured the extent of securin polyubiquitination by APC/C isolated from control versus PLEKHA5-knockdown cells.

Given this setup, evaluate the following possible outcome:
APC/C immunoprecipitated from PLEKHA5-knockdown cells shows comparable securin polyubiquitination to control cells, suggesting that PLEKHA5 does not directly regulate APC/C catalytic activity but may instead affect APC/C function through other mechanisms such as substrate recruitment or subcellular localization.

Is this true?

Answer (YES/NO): NO